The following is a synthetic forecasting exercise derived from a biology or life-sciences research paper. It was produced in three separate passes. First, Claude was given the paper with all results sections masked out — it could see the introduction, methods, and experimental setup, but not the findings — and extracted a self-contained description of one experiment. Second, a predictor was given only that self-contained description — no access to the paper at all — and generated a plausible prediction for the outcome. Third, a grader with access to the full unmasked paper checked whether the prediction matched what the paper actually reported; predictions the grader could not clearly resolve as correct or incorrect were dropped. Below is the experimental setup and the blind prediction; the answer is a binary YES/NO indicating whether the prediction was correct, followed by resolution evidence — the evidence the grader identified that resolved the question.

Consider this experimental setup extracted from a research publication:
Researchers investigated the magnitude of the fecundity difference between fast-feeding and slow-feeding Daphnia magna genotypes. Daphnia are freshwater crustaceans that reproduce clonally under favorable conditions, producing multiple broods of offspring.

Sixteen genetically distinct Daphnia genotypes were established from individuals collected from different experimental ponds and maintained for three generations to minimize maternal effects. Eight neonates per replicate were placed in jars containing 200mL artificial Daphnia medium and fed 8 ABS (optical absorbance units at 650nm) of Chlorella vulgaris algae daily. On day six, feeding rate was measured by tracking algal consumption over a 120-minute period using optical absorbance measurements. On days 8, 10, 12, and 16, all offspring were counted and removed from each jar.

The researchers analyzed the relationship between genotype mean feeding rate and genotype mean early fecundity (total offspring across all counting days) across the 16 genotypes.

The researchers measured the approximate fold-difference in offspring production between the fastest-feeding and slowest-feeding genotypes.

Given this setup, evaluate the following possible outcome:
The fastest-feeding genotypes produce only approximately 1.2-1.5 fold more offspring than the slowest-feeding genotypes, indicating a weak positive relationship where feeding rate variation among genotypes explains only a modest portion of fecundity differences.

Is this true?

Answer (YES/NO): NO